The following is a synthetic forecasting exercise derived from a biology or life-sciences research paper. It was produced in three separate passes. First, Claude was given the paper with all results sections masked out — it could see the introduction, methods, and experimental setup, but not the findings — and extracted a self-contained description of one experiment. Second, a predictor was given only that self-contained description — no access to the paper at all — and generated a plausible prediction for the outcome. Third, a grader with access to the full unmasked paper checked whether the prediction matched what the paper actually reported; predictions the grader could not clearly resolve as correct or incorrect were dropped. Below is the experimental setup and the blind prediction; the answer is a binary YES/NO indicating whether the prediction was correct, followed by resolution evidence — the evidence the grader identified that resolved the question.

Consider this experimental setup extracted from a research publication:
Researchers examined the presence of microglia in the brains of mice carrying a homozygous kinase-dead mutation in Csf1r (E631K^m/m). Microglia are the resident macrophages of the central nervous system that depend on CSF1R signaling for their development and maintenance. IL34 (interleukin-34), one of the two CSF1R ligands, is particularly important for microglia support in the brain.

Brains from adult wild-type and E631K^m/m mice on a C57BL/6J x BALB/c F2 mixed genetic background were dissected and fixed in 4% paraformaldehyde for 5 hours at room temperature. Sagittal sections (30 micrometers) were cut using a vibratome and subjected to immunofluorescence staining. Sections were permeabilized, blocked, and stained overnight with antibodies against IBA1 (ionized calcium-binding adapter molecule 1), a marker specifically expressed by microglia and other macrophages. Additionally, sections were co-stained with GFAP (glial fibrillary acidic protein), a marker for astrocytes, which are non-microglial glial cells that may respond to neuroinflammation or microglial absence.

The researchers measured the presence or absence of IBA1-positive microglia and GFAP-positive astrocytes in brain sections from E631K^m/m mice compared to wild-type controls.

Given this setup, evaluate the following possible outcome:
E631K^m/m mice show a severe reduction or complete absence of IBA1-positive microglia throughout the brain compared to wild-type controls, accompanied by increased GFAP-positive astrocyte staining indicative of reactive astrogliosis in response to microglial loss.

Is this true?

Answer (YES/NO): YES